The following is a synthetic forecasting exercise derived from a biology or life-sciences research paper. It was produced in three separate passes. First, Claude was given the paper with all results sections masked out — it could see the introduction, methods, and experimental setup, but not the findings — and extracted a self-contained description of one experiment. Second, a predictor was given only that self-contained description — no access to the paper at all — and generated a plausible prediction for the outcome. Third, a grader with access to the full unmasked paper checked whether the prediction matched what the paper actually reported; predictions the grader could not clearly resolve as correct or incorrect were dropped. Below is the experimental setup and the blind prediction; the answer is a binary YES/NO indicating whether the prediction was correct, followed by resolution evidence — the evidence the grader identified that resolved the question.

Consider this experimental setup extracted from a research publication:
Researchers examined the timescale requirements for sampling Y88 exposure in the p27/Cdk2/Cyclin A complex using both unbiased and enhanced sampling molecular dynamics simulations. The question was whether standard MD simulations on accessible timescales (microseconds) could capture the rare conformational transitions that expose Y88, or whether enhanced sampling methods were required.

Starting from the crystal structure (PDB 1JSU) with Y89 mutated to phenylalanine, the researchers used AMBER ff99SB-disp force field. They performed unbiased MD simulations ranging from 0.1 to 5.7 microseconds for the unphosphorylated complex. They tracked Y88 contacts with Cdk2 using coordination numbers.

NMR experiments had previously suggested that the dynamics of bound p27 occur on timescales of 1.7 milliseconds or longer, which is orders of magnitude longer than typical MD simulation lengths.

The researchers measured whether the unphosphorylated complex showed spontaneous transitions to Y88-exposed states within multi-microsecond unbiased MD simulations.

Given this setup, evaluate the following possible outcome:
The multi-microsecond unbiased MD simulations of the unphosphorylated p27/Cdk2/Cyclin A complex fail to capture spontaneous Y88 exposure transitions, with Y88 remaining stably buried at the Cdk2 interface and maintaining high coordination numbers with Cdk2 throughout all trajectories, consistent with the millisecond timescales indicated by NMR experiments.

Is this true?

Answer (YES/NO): YES